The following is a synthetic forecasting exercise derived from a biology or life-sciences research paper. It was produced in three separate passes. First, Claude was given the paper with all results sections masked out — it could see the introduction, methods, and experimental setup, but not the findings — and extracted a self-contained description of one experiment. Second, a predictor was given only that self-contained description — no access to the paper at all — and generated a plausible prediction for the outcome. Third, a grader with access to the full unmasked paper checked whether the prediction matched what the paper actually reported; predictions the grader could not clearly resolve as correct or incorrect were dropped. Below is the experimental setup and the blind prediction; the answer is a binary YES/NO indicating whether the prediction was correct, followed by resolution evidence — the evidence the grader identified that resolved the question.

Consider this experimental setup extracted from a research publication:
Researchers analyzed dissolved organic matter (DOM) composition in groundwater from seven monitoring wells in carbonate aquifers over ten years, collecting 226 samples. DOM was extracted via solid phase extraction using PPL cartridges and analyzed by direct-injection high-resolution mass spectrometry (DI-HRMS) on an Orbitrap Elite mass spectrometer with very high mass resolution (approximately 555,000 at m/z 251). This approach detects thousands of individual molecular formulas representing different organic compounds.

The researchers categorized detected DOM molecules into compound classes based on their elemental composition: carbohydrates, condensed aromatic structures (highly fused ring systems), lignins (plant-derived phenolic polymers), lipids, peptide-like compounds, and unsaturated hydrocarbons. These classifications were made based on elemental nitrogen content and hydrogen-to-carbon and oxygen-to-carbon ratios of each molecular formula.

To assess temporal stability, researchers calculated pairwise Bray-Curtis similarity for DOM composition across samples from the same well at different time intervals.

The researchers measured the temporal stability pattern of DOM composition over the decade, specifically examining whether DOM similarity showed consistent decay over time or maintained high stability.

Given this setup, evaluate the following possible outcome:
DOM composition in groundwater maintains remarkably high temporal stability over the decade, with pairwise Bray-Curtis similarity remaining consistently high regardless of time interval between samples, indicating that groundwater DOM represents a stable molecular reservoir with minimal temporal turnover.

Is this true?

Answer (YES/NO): YES